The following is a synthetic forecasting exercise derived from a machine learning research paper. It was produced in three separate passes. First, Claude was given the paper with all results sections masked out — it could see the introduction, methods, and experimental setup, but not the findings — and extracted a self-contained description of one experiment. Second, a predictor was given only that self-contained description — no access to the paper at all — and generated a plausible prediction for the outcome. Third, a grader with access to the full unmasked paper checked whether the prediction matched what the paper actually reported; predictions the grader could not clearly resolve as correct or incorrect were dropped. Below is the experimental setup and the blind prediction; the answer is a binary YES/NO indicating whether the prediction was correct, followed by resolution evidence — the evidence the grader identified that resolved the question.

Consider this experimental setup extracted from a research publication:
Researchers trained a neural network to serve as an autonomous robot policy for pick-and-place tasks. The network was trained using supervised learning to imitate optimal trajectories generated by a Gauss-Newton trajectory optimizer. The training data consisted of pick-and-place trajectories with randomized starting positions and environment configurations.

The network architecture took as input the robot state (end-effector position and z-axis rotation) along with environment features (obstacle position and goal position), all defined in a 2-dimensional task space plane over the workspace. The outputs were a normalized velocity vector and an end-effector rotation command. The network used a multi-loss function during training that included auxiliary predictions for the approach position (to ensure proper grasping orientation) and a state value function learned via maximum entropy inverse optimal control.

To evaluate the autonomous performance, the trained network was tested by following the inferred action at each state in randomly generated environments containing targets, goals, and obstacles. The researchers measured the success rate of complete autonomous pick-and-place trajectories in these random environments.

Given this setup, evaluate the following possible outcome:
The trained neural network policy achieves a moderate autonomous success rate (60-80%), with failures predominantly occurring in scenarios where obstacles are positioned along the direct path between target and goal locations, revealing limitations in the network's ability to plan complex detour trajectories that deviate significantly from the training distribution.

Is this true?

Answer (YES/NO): NO